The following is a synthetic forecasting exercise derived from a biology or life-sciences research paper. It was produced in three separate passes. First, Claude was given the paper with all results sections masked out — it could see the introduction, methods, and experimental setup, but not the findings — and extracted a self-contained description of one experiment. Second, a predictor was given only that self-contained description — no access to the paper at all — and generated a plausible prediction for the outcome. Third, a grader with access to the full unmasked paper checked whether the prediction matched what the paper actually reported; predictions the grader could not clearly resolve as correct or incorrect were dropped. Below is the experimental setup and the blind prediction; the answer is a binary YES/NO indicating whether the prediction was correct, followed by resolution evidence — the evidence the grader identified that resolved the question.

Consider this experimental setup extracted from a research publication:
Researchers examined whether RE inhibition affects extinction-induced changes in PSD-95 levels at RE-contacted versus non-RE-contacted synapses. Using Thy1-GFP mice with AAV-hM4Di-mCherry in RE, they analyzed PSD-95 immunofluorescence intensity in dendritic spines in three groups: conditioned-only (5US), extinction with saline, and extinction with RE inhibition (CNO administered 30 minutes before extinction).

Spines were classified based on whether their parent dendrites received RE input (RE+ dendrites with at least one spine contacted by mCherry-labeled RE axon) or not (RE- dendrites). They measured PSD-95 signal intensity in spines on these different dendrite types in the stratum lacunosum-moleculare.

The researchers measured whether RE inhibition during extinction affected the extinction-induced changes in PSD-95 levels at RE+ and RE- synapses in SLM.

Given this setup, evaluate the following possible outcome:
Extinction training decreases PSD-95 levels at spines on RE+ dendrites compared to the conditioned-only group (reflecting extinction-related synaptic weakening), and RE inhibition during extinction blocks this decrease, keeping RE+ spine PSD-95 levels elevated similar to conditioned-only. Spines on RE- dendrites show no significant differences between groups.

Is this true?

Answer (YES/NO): NO